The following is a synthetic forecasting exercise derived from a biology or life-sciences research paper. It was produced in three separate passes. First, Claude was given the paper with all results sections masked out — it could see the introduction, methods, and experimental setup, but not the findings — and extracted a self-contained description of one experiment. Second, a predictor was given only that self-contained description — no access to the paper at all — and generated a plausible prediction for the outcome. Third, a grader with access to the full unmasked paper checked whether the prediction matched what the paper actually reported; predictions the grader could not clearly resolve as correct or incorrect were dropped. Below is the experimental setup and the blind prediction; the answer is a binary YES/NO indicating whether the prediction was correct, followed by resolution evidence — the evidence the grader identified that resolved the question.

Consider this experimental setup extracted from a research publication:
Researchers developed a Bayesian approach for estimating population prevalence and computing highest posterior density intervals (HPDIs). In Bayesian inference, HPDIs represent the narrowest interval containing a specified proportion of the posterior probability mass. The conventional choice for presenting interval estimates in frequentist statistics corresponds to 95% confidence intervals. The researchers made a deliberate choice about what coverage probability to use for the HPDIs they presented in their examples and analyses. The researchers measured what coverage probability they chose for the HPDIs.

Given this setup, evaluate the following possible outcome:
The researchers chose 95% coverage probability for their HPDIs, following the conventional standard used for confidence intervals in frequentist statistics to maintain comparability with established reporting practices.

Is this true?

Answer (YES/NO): NO